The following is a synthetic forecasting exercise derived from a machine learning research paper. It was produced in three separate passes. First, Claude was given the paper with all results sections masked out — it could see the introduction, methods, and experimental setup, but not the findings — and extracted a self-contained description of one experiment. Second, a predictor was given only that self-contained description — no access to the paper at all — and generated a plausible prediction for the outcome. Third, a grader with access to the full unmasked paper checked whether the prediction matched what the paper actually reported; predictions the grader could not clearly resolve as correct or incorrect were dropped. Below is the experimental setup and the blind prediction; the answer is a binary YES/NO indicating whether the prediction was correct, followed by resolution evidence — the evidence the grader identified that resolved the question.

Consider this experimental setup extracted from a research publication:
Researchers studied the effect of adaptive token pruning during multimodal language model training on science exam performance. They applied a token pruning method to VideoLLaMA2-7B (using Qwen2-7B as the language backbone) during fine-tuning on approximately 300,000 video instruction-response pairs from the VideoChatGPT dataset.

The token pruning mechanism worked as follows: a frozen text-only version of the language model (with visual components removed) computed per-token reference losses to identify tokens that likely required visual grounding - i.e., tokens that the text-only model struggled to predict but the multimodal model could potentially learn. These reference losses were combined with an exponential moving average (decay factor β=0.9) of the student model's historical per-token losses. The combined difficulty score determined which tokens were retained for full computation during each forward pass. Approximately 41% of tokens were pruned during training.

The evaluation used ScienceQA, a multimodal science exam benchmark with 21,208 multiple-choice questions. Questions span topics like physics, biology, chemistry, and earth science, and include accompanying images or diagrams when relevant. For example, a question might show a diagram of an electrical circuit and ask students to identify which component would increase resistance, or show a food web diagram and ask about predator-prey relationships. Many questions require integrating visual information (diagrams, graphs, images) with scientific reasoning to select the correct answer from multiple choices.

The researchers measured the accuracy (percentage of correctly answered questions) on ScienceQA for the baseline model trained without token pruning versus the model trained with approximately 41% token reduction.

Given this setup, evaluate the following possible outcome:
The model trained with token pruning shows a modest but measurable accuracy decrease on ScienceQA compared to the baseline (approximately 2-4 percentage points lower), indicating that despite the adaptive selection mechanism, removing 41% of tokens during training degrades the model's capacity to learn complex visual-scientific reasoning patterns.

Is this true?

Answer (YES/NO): NO